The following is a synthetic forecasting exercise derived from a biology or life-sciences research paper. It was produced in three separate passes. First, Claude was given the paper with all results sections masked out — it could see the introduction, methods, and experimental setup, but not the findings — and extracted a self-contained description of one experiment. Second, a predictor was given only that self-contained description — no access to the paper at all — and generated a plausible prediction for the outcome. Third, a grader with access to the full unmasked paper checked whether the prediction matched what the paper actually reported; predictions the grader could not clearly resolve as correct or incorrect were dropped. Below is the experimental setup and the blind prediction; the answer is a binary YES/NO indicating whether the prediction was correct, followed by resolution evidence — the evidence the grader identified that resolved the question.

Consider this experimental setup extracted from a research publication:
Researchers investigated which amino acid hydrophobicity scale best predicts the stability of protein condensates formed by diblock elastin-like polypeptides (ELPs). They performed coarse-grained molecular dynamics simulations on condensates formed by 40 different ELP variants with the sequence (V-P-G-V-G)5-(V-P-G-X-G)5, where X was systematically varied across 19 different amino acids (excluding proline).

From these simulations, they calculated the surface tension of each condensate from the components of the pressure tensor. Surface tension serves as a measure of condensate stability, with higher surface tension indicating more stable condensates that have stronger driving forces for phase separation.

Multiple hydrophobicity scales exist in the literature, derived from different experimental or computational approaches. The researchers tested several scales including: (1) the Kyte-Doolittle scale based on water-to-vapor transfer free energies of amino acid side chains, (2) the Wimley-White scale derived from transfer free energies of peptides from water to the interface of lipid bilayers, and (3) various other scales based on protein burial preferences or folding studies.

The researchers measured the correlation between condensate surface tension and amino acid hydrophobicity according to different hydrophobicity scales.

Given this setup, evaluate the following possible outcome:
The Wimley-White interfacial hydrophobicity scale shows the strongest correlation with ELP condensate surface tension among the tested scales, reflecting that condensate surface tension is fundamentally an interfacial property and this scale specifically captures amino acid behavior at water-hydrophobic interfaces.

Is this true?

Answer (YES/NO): NO